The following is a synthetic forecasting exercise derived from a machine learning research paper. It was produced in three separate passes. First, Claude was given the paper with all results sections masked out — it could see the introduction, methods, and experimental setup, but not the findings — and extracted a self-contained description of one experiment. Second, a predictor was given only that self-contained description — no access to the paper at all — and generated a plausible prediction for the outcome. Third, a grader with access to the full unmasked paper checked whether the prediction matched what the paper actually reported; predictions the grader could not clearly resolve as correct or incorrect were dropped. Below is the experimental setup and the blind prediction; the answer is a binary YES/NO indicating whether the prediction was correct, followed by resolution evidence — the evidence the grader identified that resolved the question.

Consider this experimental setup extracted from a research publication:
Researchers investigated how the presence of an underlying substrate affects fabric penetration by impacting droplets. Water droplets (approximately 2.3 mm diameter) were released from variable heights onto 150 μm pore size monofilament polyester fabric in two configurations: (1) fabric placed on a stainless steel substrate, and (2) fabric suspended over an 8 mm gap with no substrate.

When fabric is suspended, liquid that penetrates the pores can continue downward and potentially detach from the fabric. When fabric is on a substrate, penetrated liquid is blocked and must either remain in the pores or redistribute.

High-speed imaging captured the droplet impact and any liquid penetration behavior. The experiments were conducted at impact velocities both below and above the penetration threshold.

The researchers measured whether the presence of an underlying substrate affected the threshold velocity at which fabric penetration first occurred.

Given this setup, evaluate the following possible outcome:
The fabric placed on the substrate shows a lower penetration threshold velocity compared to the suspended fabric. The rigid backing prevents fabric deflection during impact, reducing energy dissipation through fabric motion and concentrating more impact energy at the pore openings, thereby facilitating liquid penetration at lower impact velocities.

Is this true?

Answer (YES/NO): NO